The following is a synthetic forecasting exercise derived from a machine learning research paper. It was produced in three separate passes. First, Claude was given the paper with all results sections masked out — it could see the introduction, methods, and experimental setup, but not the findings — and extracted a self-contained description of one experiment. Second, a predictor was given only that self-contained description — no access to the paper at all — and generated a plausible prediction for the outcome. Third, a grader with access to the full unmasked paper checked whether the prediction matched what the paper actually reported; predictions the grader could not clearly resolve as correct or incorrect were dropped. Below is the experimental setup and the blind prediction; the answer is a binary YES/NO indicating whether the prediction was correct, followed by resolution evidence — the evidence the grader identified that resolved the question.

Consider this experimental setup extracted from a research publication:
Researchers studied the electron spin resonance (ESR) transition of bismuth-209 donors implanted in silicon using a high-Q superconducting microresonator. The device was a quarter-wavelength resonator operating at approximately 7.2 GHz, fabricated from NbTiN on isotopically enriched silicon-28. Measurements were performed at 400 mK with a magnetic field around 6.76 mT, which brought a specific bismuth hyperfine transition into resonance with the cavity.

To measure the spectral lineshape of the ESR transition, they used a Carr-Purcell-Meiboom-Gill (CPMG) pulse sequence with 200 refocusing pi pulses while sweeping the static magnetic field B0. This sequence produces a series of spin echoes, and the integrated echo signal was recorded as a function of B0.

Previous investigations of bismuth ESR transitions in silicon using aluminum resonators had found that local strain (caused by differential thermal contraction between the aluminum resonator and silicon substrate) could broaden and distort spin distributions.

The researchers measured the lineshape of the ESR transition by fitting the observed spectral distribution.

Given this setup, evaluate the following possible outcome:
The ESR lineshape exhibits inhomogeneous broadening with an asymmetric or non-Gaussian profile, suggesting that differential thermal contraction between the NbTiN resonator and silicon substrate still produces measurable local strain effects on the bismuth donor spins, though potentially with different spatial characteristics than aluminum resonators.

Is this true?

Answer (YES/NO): NO